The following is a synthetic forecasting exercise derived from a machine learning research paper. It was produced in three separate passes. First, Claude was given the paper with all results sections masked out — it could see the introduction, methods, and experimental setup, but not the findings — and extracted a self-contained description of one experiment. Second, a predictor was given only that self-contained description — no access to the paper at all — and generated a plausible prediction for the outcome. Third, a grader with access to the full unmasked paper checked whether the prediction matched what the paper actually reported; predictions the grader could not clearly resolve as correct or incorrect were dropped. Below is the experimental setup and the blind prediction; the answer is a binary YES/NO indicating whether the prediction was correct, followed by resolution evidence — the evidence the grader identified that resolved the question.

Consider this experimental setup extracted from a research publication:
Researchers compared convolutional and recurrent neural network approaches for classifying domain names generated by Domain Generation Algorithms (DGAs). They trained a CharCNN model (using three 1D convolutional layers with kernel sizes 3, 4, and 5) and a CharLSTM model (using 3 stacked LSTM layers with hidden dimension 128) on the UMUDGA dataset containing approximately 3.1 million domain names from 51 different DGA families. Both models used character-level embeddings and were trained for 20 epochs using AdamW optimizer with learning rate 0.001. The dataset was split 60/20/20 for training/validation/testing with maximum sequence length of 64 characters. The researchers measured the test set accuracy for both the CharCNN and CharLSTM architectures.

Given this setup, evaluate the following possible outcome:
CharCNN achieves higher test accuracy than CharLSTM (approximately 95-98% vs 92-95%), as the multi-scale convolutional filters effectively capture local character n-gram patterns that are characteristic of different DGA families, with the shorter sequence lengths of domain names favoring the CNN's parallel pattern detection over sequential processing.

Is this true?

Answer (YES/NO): NO